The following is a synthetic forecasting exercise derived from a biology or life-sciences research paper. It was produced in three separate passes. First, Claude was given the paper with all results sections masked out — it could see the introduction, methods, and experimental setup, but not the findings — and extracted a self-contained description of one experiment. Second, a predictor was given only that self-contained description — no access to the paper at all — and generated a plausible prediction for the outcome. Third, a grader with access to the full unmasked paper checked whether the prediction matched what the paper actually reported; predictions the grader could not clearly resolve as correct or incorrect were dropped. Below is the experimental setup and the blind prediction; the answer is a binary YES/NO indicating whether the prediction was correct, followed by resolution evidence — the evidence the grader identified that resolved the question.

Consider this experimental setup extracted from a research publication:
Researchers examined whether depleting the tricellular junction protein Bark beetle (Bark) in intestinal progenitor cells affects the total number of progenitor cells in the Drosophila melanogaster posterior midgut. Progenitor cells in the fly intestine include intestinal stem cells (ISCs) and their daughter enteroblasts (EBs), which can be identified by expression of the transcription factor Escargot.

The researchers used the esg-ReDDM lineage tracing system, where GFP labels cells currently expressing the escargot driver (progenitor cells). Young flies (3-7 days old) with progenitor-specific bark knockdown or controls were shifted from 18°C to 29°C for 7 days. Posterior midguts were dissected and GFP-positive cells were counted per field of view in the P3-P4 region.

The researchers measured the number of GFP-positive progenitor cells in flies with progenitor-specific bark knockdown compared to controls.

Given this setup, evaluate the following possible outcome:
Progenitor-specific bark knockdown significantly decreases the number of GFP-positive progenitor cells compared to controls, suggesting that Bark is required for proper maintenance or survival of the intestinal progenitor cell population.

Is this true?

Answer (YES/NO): NO